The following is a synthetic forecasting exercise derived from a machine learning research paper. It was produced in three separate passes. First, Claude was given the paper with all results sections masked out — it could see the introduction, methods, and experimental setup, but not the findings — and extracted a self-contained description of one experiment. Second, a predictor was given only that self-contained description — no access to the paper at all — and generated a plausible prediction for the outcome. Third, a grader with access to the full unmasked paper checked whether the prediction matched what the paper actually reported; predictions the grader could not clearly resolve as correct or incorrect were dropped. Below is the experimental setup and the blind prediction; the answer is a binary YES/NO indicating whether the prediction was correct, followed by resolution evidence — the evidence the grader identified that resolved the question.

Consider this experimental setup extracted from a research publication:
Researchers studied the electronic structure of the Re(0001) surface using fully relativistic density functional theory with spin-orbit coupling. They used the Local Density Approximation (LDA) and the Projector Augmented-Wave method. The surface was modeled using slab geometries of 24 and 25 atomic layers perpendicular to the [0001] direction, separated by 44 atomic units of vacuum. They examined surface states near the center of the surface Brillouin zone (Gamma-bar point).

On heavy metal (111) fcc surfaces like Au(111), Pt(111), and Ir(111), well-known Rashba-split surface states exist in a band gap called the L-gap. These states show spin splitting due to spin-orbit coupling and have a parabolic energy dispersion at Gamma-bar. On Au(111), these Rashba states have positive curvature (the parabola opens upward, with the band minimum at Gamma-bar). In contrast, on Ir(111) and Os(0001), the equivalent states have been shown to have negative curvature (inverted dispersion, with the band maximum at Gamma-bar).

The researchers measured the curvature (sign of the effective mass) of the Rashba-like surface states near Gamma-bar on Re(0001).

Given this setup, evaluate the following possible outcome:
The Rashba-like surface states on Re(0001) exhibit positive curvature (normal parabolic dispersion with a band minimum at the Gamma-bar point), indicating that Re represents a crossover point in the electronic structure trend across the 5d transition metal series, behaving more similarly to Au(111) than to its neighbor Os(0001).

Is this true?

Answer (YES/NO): NO